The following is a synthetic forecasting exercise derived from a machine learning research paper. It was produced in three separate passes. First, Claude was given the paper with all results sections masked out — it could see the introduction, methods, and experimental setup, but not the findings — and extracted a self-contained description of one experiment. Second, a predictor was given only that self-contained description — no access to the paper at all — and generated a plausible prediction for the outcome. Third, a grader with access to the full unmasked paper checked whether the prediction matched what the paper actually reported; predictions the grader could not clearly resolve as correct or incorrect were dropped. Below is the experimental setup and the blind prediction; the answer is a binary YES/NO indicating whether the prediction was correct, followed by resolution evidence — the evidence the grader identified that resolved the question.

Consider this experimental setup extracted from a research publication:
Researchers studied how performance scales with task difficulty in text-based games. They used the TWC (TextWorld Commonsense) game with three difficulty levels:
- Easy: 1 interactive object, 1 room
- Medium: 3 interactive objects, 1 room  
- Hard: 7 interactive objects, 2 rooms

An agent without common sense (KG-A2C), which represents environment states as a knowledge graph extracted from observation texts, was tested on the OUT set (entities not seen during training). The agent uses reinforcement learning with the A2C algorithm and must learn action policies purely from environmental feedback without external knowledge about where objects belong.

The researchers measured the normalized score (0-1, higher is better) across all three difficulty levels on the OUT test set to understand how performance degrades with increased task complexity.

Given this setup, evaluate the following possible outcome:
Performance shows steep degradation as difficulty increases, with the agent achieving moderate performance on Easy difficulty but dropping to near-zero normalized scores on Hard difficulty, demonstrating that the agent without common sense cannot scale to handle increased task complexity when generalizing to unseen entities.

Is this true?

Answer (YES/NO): NO